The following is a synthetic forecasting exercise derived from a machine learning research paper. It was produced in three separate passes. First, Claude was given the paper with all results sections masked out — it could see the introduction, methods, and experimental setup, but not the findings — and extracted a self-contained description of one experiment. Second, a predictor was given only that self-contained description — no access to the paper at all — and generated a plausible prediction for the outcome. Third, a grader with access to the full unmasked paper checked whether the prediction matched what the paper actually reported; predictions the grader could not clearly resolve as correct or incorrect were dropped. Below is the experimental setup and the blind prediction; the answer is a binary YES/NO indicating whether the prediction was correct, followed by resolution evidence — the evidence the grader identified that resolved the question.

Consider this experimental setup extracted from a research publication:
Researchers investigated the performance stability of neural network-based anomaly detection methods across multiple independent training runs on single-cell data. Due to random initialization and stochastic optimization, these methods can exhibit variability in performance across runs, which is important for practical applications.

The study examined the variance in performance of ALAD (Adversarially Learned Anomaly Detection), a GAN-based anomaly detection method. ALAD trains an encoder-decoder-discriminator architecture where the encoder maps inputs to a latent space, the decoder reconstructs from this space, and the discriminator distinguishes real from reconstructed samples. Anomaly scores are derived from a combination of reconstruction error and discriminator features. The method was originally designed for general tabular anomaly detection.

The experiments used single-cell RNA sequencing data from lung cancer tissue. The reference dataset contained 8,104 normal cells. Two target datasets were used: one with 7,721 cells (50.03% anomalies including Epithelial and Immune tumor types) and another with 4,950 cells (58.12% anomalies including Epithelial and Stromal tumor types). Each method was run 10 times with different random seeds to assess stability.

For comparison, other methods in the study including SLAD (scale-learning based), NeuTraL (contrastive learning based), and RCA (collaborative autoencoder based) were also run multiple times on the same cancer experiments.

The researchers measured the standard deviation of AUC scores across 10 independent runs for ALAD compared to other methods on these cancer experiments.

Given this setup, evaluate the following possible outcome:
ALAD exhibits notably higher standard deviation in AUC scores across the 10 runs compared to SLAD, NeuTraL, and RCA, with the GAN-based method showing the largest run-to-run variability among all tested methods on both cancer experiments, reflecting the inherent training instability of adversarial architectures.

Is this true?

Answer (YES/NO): NO